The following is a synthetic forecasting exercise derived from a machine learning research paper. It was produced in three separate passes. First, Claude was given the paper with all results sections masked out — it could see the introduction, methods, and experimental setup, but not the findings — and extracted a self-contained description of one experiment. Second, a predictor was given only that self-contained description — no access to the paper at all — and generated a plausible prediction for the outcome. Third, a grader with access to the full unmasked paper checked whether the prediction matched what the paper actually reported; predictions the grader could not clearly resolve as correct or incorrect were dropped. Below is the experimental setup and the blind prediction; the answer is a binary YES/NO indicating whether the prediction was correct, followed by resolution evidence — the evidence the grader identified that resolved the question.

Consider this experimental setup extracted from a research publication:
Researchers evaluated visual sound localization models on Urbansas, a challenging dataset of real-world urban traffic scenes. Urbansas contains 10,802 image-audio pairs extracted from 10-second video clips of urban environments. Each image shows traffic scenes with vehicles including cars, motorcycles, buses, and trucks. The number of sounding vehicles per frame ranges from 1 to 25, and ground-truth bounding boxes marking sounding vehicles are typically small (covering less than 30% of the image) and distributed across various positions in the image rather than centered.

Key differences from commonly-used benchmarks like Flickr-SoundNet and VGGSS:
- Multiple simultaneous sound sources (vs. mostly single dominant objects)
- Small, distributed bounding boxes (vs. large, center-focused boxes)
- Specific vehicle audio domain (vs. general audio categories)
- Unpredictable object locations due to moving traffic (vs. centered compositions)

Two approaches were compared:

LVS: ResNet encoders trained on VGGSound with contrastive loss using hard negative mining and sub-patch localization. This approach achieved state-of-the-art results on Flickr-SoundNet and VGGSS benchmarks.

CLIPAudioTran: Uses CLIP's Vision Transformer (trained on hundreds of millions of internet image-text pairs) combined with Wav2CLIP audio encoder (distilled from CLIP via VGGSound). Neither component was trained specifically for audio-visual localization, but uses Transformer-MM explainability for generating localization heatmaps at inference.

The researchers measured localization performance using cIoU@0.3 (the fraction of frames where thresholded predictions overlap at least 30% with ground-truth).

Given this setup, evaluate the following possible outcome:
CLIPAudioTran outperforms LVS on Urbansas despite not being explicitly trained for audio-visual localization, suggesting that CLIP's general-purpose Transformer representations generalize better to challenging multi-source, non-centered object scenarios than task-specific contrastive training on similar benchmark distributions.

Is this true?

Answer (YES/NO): YES